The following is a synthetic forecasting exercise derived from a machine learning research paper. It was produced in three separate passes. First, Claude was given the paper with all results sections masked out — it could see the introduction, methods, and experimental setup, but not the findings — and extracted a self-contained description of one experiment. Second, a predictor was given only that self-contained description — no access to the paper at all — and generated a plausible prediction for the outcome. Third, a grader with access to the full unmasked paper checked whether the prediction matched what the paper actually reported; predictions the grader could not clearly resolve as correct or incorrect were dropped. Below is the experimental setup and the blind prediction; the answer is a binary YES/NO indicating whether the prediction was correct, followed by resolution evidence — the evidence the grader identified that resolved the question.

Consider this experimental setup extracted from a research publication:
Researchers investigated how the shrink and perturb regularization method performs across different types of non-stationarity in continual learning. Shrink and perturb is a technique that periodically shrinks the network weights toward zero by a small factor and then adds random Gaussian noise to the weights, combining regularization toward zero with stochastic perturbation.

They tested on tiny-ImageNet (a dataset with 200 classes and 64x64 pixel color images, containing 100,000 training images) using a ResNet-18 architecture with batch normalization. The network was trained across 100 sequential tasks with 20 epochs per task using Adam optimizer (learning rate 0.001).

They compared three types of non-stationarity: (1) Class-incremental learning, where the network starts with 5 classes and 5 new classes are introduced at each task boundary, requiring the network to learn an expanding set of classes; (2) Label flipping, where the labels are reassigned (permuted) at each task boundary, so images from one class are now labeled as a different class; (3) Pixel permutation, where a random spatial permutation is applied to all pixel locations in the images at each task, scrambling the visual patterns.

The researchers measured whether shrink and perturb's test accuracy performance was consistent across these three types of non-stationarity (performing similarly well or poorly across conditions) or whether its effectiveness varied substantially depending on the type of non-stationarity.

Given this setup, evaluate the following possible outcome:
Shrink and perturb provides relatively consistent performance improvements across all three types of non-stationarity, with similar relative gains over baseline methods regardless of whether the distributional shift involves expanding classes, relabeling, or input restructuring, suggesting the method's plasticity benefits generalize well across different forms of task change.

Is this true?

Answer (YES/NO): NO